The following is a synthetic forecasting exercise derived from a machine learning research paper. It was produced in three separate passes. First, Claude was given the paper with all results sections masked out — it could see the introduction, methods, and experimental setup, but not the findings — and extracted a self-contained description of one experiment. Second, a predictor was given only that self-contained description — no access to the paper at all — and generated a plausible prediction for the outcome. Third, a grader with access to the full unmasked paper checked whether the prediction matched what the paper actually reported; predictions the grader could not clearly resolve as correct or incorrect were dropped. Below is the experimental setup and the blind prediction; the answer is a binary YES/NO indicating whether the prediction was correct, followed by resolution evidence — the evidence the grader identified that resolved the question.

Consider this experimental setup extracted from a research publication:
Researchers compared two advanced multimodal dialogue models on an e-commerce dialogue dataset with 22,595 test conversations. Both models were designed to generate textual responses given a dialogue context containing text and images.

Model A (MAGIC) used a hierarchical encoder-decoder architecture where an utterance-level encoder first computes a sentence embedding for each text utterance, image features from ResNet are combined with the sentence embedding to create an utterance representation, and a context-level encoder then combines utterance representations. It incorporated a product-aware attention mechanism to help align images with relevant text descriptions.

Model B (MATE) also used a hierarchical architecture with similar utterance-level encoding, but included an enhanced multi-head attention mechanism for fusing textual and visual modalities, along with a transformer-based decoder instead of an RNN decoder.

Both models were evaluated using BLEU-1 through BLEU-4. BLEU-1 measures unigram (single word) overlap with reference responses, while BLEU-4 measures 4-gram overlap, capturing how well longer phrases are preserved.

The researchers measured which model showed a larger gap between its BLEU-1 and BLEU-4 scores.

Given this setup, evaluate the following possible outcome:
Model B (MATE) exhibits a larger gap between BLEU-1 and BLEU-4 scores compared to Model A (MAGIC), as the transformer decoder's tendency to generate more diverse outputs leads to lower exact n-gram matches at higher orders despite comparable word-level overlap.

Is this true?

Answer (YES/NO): NO